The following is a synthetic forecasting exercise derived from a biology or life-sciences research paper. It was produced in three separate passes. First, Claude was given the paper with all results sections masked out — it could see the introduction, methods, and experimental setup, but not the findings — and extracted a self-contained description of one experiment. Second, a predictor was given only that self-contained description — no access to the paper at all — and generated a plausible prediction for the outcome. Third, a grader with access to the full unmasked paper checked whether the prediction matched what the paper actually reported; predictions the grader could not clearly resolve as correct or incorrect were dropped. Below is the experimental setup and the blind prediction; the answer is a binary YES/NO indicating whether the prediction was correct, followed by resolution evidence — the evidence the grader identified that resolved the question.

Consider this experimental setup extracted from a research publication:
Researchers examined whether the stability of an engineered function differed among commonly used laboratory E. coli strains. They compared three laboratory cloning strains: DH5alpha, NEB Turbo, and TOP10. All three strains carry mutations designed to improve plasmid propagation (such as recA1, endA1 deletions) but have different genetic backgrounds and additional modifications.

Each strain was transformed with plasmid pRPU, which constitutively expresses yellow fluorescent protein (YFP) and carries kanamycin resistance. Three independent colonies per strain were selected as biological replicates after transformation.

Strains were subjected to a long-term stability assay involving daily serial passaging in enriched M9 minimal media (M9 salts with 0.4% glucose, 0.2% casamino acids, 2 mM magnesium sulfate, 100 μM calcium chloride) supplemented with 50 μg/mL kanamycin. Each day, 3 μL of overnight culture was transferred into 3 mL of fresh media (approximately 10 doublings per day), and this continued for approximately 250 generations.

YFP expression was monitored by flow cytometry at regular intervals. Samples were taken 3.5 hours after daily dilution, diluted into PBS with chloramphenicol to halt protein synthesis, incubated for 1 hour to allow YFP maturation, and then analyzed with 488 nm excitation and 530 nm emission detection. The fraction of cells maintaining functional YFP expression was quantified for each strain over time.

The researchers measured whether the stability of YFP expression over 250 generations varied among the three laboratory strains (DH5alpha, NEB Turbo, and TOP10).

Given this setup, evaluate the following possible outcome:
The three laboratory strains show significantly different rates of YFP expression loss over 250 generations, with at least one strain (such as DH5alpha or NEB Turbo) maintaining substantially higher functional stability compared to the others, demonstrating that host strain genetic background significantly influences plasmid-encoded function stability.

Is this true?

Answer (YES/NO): NO